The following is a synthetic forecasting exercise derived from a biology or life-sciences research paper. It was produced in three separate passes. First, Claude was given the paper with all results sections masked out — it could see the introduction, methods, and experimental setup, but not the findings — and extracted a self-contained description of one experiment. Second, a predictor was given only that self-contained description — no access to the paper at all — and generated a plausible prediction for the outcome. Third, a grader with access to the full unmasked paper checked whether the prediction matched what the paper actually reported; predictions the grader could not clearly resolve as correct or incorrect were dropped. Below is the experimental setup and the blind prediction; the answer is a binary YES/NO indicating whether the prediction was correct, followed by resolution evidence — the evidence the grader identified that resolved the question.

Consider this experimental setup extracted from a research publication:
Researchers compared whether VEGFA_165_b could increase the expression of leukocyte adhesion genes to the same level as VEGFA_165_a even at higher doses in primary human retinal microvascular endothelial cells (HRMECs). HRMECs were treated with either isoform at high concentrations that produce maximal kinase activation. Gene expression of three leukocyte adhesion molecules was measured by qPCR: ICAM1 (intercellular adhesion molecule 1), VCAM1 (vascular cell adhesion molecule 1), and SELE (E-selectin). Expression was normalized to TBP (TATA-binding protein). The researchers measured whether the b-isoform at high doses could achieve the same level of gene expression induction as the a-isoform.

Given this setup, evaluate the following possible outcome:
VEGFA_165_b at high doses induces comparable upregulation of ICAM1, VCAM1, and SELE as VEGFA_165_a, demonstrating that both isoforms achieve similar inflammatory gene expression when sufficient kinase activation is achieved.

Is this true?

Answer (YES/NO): NO